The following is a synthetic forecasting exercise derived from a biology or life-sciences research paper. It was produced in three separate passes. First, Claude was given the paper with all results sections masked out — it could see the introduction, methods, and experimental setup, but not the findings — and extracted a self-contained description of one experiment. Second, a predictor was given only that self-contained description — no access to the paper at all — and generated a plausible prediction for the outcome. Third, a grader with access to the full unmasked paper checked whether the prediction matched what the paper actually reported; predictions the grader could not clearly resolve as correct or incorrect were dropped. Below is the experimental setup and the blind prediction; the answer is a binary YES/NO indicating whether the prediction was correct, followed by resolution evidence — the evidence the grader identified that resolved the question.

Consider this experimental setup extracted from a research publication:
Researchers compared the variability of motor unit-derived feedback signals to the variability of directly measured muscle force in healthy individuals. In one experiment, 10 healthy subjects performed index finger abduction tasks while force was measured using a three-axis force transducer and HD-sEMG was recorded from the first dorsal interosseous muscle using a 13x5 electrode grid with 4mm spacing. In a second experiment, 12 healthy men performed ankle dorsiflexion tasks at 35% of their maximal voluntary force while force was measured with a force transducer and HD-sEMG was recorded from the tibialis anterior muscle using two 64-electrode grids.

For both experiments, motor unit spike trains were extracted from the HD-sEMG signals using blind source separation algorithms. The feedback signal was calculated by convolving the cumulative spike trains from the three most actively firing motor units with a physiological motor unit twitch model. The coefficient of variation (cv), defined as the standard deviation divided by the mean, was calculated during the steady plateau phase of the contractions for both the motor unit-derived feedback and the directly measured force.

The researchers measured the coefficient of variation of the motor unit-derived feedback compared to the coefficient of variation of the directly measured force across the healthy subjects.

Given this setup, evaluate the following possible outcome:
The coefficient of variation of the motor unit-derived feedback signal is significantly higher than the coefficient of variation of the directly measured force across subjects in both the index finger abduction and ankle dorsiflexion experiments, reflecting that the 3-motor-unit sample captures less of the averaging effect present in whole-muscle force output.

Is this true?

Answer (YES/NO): NO